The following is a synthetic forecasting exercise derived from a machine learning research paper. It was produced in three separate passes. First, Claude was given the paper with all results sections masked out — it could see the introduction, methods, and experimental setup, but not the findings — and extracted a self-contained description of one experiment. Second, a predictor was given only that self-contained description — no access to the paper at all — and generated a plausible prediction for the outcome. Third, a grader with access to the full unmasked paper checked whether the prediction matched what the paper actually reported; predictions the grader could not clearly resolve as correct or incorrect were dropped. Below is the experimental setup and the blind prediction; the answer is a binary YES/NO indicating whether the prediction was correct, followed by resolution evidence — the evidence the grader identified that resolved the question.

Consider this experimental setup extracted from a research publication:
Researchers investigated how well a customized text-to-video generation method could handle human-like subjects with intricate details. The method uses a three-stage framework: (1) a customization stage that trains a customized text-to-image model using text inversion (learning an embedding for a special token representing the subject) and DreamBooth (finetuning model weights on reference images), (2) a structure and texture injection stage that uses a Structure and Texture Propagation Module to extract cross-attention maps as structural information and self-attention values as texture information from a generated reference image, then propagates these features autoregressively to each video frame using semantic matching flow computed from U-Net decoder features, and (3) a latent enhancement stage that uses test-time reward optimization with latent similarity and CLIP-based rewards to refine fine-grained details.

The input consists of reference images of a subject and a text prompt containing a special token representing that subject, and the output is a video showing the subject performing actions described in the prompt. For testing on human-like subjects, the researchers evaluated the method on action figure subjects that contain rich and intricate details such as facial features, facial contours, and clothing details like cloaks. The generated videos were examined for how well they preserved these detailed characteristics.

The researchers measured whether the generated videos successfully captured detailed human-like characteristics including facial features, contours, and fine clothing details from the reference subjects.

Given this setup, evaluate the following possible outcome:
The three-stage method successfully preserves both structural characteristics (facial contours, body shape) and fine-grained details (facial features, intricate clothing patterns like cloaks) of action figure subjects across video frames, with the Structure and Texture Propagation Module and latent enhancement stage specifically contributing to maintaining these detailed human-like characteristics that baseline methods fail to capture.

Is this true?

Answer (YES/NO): NO